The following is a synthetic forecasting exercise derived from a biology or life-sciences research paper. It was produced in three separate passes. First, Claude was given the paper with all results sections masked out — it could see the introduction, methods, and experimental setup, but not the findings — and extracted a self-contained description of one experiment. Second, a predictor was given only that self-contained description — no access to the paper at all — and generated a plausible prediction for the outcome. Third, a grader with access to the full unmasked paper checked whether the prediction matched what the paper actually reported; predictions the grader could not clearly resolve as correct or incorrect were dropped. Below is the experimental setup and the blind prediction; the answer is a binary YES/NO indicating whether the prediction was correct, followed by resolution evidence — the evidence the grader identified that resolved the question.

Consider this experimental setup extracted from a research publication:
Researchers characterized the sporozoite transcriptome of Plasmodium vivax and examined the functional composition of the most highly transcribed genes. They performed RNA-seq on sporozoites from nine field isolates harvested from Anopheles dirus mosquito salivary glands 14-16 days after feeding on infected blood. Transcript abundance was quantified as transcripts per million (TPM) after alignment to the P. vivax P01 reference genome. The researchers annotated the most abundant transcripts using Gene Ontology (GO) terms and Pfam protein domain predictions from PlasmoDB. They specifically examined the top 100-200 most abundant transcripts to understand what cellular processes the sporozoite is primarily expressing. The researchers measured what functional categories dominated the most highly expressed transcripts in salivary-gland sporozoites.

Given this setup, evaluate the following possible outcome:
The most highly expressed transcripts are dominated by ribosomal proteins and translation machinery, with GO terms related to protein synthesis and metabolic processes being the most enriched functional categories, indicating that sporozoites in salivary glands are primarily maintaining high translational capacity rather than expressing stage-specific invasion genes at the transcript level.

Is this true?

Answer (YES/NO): NO